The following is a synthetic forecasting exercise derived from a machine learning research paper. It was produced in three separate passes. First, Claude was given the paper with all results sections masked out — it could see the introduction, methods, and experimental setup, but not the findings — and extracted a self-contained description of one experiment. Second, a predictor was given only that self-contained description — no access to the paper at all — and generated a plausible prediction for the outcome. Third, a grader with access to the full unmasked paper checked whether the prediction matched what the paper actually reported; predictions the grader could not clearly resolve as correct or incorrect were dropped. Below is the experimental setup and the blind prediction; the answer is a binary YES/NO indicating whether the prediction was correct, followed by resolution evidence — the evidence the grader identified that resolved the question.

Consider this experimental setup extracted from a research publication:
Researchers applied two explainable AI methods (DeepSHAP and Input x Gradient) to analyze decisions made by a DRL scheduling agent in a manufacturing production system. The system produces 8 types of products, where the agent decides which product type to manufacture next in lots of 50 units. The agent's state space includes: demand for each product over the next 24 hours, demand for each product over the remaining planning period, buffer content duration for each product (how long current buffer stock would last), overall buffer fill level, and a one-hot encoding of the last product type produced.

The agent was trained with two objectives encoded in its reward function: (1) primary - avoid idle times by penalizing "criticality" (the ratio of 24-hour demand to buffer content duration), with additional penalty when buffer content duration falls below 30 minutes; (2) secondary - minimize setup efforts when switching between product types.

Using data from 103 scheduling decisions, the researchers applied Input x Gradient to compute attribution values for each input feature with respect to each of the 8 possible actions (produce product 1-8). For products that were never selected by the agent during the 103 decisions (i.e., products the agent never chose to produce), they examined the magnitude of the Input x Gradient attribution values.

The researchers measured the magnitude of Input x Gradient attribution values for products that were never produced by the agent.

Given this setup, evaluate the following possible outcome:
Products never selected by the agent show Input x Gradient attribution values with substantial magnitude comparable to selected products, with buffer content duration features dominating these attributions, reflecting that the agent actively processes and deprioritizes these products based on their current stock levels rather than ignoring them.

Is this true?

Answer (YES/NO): NO